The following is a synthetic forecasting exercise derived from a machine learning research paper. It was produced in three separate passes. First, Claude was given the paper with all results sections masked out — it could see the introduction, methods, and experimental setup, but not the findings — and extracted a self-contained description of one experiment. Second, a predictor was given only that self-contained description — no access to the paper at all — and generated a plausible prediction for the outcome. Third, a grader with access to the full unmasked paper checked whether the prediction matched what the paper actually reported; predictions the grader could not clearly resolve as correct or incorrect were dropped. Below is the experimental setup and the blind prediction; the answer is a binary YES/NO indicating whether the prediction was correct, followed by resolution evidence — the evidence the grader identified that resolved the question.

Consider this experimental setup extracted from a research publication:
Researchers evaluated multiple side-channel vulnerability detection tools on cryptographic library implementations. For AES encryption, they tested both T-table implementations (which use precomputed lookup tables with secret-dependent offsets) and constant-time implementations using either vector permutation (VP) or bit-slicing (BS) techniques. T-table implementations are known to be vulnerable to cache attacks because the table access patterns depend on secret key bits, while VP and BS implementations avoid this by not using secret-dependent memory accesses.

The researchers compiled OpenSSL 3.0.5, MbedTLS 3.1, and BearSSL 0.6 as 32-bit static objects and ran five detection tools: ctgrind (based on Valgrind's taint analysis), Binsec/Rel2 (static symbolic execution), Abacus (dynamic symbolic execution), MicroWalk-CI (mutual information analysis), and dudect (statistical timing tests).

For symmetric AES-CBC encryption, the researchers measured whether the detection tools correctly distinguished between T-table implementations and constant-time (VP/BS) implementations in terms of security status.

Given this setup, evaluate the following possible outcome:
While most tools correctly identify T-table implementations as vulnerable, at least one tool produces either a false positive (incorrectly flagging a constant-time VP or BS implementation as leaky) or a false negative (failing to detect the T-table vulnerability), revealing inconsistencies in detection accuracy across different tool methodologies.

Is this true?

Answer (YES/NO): YES